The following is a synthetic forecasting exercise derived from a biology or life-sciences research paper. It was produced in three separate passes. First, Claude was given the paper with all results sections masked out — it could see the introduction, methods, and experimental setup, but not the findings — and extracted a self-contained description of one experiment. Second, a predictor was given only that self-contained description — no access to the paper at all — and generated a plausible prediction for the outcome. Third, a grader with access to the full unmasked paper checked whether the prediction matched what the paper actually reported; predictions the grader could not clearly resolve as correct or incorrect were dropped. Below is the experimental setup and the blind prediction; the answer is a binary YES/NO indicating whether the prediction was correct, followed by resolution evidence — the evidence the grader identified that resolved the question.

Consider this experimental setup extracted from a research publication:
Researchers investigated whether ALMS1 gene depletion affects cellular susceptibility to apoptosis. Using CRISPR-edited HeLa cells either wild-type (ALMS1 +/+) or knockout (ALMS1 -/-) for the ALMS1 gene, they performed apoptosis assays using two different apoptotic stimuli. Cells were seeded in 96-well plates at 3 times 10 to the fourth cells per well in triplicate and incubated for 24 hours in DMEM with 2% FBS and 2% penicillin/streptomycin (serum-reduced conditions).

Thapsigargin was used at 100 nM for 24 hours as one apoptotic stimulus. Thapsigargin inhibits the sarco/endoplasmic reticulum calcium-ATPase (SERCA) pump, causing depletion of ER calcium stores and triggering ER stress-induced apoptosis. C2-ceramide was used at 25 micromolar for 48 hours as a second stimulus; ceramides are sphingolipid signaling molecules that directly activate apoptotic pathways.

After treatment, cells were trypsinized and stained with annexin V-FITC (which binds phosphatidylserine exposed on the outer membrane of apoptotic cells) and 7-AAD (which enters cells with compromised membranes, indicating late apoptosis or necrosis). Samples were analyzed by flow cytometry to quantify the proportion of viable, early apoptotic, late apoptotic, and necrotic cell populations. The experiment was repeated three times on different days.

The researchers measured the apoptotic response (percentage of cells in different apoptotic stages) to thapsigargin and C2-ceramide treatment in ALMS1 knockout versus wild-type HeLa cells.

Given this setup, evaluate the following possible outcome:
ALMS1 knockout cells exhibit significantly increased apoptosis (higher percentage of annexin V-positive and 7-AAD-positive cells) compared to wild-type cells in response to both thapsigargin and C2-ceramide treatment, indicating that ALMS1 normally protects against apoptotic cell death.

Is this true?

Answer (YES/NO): NO